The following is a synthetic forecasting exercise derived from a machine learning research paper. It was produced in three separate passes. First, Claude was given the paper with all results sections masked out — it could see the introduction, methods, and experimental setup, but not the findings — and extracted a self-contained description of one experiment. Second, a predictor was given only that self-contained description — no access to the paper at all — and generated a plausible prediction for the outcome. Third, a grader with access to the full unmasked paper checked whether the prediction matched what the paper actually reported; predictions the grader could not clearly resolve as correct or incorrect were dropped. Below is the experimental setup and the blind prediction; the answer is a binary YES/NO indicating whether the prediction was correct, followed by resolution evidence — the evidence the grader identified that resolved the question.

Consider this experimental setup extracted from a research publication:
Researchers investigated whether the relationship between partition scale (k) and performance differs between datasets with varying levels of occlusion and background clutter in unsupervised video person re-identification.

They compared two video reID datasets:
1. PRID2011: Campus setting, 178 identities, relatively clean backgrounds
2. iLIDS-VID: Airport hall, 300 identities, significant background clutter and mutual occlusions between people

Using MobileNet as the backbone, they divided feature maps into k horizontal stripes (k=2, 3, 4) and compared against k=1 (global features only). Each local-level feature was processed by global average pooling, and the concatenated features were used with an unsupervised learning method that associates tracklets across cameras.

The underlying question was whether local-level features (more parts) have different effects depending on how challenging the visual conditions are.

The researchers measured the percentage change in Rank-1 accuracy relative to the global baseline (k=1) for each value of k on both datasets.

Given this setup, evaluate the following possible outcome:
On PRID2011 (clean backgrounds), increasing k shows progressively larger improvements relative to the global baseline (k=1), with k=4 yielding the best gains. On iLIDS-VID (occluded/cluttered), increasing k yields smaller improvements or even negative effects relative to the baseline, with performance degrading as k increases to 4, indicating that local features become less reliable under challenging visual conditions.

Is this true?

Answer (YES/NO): NO